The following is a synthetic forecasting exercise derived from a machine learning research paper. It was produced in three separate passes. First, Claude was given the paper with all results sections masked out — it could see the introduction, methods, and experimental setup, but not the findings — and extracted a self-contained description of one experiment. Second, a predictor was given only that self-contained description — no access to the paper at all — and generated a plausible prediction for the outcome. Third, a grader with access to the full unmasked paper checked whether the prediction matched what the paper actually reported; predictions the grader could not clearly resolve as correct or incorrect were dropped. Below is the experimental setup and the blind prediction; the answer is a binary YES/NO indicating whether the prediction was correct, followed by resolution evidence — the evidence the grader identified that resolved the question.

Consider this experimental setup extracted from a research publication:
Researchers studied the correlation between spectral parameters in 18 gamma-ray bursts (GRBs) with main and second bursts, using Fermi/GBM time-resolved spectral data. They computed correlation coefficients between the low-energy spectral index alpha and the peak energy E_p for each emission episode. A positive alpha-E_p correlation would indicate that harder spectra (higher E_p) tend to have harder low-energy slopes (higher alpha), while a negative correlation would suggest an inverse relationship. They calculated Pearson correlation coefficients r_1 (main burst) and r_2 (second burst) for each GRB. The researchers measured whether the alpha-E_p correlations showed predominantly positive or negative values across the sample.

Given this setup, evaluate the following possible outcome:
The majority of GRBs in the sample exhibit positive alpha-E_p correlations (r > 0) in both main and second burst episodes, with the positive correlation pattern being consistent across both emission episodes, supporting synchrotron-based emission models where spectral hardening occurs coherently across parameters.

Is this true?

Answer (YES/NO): NO